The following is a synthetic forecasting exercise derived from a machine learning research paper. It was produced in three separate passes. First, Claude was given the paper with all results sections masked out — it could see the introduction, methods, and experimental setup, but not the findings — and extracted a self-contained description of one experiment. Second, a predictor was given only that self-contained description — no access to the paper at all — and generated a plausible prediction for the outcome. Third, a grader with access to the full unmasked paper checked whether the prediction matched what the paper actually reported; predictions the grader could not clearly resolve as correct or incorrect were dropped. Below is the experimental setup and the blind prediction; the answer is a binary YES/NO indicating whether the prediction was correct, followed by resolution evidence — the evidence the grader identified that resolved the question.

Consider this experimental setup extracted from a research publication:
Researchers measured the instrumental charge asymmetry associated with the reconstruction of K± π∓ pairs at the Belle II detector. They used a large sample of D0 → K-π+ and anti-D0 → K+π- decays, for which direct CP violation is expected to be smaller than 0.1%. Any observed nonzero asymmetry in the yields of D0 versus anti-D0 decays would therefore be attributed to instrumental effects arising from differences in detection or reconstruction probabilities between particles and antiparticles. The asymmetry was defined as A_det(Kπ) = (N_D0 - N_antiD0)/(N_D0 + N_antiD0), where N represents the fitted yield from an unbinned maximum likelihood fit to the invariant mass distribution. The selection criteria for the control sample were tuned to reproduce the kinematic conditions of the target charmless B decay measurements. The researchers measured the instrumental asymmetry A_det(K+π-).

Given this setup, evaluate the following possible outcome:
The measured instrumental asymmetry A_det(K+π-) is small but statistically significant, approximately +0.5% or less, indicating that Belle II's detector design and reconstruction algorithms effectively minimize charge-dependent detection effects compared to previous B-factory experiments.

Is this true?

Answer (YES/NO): NO